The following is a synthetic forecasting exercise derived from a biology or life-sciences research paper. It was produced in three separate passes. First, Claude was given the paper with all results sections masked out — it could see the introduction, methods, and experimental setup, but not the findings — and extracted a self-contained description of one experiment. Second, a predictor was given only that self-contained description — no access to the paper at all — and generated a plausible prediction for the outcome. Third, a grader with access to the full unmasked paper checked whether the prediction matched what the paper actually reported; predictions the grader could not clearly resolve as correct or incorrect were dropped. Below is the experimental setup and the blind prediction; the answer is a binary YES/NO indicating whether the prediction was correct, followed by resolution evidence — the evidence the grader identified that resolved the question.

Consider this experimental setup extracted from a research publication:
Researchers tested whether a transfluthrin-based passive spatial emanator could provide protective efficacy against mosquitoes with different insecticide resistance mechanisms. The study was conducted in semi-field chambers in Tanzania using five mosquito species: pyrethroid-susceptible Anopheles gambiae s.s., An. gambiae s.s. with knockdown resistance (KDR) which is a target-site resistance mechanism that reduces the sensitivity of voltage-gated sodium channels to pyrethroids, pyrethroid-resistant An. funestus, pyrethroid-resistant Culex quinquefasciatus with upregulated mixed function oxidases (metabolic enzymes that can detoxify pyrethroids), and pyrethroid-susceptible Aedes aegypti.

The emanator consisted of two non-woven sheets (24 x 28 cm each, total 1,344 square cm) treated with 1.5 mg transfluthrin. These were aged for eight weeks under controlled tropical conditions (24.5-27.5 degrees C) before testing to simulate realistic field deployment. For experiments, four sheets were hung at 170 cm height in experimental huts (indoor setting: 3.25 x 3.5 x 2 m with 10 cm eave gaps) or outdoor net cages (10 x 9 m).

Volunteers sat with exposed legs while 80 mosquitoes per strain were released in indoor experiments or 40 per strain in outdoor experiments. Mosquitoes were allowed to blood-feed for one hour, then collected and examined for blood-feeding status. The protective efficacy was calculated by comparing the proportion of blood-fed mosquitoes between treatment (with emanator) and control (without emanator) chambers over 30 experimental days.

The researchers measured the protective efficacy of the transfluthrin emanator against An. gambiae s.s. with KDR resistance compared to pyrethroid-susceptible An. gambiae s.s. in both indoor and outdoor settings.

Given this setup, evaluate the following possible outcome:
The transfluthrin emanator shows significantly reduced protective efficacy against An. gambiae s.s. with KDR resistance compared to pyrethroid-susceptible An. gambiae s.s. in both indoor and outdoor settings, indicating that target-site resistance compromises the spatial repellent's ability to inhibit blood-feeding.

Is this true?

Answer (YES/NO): NO